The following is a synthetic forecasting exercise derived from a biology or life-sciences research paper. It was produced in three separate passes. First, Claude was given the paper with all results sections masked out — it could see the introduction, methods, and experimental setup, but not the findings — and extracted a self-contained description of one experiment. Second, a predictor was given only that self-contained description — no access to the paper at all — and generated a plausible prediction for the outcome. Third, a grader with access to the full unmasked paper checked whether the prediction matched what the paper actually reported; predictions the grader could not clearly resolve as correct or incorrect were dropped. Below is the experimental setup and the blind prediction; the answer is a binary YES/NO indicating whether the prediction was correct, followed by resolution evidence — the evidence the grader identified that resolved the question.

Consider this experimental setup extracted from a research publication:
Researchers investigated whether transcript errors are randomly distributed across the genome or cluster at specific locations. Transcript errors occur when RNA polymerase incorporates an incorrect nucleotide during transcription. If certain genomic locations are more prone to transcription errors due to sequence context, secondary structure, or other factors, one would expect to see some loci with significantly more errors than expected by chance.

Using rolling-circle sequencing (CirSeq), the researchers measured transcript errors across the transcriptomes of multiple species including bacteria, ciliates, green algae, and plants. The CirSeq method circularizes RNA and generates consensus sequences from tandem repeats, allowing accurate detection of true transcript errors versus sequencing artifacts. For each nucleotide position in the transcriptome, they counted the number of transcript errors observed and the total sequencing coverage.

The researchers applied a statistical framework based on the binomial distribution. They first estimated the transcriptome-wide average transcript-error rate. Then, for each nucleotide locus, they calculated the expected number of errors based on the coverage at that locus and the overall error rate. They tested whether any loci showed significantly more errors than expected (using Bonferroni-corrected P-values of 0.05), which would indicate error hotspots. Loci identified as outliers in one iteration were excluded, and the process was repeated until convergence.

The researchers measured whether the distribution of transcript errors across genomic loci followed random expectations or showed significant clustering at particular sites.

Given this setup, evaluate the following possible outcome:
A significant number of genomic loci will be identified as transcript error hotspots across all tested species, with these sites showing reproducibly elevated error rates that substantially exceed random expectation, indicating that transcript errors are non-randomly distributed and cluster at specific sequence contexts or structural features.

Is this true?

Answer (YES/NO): NO